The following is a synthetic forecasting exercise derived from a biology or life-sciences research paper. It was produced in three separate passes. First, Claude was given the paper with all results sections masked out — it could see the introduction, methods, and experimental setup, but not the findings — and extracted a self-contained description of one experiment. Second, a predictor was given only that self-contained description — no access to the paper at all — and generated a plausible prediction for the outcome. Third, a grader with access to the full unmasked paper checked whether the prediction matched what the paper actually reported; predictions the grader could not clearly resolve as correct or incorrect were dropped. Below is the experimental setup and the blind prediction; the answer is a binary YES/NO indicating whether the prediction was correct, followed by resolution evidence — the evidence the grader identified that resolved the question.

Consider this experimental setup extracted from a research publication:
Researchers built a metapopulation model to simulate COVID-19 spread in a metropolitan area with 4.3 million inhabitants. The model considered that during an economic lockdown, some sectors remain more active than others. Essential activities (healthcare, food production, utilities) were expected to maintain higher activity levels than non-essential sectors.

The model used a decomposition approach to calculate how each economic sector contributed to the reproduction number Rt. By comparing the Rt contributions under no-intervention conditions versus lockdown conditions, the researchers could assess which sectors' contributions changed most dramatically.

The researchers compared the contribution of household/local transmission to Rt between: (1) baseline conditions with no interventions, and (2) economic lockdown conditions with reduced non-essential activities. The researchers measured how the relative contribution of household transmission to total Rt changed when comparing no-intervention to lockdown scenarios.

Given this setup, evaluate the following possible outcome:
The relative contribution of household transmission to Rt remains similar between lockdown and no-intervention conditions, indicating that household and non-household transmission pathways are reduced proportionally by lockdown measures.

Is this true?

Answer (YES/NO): NO